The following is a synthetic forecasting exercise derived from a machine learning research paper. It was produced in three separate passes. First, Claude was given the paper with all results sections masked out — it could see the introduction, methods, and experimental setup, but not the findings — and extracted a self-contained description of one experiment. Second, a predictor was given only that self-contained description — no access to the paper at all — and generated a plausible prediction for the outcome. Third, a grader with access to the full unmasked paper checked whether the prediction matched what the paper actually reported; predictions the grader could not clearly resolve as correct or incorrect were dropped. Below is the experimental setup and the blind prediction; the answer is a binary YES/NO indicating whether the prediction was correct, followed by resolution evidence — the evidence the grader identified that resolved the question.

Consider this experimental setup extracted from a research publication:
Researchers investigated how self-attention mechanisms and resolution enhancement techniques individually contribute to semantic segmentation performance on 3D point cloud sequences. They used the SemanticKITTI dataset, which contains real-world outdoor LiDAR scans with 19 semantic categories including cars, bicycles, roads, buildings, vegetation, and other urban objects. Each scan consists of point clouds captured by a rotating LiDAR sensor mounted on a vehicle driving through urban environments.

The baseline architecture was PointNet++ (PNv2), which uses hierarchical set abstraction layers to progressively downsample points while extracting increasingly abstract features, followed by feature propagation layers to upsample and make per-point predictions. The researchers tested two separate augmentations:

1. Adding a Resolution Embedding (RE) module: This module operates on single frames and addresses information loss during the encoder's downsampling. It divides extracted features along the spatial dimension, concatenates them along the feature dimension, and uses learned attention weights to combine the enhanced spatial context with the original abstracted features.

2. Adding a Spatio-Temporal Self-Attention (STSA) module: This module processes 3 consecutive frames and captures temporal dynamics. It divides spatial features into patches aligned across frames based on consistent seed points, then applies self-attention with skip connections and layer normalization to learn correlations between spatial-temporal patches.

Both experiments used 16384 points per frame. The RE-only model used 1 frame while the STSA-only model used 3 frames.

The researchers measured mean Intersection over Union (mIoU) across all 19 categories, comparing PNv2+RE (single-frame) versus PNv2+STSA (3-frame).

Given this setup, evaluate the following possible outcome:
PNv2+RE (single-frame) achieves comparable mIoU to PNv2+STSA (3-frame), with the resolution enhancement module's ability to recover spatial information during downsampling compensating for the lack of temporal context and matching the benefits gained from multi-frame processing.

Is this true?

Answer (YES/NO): NO